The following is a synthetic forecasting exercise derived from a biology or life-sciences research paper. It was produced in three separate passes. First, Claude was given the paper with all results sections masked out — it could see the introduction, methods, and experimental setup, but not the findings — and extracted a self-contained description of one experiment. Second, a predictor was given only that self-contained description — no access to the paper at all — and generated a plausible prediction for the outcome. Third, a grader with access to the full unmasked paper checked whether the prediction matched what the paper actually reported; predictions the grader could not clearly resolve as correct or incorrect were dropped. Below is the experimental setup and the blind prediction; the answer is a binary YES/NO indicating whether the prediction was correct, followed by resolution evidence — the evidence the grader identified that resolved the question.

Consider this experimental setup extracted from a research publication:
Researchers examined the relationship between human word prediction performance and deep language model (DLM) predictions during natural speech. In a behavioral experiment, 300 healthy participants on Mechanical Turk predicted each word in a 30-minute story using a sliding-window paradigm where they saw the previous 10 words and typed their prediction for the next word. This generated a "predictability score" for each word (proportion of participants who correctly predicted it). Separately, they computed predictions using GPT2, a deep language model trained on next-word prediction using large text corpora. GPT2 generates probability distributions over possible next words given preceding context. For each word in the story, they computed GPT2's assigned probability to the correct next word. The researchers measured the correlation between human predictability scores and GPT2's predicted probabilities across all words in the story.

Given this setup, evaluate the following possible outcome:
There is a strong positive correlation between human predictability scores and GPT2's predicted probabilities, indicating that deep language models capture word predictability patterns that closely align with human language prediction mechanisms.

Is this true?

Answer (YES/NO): YES